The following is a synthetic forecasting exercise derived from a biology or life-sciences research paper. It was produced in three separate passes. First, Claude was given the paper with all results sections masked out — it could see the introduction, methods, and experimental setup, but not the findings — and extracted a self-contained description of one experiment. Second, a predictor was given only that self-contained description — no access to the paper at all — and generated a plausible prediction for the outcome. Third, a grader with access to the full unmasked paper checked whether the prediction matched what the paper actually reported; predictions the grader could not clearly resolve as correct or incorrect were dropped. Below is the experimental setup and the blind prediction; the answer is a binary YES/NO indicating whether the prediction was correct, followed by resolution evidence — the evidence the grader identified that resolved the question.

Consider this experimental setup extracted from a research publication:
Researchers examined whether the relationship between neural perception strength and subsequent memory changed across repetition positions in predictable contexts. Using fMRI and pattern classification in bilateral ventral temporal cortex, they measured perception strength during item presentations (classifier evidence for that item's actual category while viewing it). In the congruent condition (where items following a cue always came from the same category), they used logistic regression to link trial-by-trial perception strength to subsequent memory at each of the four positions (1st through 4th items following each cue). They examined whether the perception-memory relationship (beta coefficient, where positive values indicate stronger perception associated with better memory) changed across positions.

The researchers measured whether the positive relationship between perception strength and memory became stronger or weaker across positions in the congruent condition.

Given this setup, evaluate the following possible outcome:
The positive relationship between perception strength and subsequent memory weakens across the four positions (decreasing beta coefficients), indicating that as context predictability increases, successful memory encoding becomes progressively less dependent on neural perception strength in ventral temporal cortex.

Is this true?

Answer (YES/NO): YES